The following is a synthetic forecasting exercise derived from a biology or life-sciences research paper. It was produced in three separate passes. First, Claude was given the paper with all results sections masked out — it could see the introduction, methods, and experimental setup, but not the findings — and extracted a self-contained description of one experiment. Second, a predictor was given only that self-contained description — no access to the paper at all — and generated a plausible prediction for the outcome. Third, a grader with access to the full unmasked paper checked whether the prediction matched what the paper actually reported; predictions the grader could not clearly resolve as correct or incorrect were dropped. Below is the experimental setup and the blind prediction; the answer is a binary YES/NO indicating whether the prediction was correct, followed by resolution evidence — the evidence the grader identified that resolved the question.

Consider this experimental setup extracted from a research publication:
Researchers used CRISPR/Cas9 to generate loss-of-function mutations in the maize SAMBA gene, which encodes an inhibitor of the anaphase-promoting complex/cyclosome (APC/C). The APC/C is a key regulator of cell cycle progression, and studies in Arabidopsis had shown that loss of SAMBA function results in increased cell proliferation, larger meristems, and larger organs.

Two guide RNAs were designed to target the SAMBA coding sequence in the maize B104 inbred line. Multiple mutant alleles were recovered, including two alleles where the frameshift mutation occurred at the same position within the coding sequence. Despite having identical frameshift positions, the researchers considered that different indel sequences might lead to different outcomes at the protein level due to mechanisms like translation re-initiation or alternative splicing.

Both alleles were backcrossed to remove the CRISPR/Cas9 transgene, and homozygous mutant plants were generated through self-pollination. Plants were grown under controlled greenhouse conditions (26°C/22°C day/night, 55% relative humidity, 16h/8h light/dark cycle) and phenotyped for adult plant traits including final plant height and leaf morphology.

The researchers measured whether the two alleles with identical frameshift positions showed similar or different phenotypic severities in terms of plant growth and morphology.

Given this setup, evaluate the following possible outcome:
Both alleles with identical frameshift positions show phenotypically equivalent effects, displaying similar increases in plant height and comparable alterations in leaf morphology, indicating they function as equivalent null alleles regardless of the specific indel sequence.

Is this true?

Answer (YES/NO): NO